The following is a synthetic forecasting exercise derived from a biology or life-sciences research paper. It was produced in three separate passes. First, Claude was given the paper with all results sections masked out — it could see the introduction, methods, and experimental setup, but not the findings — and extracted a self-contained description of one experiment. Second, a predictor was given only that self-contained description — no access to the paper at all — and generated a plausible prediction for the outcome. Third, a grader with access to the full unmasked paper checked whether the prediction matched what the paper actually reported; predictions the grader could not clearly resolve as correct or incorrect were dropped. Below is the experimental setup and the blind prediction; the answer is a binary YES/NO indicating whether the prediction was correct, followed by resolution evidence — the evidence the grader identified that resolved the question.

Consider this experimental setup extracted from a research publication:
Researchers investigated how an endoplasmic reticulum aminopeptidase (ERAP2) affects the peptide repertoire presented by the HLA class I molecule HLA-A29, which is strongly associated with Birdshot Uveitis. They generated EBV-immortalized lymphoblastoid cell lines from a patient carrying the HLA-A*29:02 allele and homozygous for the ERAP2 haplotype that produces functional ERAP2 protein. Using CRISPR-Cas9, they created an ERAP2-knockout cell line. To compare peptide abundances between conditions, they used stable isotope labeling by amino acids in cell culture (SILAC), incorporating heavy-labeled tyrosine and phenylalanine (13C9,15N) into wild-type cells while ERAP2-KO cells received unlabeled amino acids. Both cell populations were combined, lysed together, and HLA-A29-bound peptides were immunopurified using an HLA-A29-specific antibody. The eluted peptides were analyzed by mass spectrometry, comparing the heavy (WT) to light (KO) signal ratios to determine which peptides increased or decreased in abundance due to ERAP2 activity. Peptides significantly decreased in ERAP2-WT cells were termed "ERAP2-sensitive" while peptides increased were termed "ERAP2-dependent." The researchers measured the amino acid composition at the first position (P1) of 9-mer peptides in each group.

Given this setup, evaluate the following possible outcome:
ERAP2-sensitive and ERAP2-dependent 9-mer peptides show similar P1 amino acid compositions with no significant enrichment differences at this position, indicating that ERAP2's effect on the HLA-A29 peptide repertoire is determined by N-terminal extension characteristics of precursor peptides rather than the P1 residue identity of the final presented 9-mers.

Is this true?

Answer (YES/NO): NO